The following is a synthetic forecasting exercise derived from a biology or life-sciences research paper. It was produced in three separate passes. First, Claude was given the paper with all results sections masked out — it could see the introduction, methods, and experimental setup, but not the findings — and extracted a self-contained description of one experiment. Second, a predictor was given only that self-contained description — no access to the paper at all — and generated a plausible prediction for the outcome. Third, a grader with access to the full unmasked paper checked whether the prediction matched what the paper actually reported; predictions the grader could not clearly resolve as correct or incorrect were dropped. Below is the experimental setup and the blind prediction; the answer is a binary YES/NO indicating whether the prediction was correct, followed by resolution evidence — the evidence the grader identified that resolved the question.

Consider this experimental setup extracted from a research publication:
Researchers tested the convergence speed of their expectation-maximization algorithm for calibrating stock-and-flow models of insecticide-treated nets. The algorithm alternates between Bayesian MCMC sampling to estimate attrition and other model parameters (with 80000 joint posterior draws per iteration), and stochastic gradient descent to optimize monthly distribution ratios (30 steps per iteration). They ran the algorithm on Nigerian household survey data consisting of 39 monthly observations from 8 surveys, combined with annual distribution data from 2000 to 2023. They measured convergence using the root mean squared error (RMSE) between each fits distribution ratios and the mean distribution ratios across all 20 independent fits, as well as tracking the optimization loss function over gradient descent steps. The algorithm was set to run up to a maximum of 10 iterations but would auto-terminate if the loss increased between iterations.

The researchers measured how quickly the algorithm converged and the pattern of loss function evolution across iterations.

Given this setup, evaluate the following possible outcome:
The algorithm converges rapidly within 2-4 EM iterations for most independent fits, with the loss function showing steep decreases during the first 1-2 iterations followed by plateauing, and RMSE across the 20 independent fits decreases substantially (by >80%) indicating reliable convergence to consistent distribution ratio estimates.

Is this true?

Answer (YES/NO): NO